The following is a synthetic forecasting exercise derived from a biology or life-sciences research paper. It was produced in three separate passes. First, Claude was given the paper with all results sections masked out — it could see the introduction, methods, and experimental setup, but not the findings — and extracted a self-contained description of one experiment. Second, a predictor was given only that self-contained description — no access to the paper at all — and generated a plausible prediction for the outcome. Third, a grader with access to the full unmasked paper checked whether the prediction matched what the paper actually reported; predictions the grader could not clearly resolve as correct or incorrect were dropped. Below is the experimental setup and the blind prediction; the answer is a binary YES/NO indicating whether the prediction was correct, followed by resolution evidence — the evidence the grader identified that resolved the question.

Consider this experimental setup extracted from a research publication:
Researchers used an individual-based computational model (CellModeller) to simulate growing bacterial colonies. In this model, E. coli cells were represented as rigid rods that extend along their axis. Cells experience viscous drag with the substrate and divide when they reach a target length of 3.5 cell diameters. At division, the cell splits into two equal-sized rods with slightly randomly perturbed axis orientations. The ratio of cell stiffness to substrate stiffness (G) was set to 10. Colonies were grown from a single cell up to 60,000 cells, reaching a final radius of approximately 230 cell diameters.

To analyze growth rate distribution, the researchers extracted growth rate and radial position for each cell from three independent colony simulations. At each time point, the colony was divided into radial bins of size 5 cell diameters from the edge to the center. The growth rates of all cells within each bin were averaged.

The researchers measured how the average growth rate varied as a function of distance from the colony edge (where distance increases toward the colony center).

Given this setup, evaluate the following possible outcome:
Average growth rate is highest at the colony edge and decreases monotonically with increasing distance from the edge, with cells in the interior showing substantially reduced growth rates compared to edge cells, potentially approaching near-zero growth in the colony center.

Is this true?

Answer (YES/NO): YES